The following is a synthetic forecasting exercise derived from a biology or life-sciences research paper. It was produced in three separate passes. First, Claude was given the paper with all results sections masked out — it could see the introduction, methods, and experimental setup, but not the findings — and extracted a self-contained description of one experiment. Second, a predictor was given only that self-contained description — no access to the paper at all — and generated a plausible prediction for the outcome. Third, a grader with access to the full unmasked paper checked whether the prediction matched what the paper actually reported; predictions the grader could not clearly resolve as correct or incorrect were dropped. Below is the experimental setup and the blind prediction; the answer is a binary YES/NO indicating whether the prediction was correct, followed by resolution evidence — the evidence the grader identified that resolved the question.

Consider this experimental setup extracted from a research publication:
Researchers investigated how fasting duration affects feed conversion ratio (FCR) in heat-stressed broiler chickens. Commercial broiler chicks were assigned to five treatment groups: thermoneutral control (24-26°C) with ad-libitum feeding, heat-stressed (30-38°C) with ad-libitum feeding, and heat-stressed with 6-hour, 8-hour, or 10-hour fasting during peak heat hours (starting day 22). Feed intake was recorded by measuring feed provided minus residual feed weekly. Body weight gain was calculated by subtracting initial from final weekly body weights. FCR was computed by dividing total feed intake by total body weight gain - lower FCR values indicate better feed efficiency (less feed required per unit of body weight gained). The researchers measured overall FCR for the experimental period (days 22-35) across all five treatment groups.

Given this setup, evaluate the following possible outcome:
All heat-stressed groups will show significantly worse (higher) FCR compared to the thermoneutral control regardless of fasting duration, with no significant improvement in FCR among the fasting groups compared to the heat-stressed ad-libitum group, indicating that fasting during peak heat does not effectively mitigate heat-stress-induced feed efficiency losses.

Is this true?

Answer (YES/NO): NO